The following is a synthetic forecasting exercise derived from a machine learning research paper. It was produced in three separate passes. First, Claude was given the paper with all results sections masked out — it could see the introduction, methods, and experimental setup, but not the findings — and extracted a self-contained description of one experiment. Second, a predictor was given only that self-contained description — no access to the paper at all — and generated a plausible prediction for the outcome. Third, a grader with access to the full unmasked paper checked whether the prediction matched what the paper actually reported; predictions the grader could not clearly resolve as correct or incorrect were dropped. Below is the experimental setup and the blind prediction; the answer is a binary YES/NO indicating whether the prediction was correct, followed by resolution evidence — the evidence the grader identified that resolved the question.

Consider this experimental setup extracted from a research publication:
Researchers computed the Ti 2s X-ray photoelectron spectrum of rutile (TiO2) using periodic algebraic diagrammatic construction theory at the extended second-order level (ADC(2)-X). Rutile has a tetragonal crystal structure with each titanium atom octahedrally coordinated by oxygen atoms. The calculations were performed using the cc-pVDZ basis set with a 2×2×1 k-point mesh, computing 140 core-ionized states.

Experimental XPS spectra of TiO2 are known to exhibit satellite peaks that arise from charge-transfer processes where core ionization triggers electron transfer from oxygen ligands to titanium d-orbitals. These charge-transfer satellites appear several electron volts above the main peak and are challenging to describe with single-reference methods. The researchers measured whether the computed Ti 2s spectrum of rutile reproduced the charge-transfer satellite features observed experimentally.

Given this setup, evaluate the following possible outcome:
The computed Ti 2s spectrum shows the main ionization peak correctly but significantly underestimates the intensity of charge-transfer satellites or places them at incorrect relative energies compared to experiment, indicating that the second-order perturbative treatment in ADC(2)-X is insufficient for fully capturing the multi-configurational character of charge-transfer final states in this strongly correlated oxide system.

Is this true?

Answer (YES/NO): NO